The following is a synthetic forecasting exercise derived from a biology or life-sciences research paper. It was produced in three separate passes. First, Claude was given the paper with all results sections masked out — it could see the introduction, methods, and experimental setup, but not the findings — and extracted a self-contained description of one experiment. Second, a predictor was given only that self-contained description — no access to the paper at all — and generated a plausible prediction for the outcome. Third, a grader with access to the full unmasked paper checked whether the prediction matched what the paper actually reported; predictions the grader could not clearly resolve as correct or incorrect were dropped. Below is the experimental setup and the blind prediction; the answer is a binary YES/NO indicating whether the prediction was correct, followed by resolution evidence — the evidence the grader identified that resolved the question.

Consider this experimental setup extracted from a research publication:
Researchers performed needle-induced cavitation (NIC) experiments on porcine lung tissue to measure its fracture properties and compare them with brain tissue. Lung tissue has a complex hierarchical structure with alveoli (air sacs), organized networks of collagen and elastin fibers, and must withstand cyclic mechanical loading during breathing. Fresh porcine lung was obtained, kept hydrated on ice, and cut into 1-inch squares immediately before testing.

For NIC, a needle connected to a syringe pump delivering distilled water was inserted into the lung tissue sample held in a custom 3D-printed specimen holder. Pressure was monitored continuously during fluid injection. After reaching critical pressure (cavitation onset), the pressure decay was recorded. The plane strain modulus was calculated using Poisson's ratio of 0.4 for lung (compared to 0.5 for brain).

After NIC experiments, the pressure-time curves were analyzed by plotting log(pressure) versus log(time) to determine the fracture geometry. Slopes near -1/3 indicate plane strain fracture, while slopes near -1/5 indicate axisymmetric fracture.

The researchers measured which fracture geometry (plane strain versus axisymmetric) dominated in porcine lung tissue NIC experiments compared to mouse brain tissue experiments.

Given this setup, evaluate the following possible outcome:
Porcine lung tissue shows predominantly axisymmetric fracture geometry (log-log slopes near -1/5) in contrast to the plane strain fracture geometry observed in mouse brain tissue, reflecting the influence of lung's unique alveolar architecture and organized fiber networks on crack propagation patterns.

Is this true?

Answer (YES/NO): NO